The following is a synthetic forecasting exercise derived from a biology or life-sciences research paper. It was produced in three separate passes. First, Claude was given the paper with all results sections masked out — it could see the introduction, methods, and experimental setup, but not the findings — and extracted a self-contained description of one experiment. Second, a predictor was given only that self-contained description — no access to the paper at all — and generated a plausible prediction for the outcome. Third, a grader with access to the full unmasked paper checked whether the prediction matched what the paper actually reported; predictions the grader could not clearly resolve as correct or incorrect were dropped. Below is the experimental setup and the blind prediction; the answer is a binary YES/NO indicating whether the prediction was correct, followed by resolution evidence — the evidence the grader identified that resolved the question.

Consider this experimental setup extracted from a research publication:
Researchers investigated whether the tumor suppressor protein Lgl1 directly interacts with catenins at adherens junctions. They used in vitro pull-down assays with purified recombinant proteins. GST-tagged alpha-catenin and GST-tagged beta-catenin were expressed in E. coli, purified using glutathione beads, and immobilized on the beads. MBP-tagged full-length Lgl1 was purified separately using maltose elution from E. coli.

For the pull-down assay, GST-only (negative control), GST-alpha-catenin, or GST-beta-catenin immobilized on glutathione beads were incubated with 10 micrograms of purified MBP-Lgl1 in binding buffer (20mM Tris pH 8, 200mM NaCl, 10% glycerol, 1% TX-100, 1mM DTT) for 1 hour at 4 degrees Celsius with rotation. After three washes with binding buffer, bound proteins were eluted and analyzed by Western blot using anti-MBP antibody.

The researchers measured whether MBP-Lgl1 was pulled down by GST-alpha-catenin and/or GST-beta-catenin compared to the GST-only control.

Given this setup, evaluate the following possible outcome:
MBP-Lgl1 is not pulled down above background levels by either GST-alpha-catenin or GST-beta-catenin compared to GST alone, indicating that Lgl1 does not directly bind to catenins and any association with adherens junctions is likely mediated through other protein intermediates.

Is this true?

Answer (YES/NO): NO